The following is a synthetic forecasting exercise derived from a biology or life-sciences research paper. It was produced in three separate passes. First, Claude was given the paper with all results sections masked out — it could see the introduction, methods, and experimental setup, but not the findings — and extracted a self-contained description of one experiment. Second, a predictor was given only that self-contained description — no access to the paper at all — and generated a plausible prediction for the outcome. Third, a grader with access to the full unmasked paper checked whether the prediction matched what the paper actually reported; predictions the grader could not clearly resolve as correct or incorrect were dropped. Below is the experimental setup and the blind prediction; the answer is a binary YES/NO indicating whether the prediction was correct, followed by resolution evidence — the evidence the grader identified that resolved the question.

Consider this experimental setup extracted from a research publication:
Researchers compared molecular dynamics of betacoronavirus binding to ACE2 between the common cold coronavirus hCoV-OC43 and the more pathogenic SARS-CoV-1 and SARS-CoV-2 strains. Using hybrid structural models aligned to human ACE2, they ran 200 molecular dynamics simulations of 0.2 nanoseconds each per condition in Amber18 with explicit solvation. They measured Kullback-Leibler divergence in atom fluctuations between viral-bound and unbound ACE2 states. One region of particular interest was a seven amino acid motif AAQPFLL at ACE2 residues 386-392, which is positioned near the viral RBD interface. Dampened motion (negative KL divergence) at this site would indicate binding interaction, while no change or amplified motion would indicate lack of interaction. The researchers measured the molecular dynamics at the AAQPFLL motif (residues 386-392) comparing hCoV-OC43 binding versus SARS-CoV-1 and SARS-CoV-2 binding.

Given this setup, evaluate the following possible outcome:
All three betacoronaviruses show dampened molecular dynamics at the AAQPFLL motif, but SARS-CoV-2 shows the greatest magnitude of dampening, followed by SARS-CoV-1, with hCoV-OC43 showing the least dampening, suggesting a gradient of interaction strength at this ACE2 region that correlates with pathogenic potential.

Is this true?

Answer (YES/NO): NO